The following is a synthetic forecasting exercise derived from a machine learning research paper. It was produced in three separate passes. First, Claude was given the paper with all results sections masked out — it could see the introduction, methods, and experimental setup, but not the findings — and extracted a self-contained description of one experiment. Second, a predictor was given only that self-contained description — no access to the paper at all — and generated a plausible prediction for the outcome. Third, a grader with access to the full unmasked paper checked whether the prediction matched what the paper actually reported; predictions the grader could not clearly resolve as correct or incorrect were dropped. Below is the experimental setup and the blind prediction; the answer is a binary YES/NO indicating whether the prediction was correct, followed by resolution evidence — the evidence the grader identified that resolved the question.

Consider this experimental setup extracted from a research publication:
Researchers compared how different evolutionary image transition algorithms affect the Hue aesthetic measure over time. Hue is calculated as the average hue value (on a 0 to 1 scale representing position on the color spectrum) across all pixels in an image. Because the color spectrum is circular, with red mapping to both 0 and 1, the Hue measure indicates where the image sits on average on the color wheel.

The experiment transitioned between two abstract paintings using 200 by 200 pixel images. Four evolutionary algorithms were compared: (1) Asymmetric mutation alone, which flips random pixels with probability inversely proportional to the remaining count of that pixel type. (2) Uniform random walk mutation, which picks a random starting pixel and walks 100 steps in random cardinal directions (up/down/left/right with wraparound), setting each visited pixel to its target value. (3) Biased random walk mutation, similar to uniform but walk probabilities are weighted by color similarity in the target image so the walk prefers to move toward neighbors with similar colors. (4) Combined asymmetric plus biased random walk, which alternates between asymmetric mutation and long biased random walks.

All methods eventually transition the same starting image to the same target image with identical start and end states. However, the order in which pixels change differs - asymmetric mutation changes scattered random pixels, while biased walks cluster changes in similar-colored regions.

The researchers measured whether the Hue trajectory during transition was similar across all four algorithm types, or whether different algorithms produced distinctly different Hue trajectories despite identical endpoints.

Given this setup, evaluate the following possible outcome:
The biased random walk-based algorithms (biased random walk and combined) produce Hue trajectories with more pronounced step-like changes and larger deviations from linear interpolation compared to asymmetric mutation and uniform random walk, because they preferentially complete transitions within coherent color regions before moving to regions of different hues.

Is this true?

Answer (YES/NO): NO